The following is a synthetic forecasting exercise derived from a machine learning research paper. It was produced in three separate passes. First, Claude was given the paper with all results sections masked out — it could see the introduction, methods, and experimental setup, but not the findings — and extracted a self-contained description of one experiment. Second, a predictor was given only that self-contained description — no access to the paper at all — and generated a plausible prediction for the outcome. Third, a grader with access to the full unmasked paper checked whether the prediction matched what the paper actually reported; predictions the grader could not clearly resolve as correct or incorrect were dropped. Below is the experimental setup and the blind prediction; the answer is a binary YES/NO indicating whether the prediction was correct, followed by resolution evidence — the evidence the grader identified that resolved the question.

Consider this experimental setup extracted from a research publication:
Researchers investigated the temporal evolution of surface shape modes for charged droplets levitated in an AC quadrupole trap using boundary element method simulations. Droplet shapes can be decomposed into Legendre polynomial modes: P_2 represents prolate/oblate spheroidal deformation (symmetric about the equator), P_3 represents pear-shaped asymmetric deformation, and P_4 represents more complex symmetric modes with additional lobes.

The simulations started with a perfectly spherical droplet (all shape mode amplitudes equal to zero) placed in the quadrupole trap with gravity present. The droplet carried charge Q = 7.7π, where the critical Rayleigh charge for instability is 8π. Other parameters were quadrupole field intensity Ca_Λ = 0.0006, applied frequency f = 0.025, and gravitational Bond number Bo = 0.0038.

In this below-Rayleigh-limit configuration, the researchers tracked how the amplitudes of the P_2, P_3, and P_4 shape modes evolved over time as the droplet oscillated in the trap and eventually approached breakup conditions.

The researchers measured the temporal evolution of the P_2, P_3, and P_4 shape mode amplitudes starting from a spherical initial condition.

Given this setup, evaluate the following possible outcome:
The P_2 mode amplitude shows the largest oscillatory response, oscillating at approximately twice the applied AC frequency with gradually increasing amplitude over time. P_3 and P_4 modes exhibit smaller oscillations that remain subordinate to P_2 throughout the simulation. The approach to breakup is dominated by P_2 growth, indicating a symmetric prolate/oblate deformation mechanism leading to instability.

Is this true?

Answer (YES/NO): NO